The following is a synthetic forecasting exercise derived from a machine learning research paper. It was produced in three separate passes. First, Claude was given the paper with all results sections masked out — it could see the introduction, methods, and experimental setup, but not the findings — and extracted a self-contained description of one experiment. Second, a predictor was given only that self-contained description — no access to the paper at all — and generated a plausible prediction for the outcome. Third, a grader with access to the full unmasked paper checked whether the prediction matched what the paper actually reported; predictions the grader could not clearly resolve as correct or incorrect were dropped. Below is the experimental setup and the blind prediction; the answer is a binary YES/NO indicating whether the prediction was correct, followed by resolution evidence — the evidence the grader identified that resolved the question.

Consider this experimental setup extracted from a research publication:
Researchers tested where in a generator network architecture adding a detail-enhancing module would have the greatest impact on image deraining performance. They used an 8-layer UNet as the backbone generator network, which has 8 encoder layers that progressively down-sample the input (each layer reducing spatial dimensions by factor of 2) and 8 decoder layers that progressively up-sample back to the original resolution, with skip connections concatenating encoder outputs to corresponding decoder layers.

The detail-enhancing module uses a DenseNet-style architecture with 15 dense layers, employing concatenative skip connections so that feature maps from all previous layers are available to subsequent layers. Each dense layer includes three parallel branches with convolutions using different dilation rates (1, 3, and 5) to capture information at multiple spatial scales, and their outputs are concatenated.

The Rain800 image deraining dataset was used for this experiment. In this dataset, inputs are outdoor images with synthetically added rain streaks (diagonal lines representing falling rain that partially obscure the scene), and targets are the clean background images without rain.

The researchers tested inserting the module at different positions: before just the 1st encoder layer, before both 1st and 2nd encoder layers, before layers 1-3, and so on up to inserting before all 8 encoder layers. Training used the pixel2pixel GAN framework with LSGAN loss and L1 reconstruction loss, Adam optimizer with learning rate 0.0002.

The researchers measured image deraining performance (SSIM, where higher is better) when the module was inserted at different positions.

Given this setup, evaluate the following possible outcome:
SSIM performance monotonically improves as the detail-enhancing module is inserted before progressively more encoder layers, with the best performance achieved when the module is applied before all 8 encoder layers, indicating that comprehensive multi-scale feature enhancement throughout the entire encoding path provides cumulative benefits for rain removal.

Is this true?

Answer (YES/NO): NO